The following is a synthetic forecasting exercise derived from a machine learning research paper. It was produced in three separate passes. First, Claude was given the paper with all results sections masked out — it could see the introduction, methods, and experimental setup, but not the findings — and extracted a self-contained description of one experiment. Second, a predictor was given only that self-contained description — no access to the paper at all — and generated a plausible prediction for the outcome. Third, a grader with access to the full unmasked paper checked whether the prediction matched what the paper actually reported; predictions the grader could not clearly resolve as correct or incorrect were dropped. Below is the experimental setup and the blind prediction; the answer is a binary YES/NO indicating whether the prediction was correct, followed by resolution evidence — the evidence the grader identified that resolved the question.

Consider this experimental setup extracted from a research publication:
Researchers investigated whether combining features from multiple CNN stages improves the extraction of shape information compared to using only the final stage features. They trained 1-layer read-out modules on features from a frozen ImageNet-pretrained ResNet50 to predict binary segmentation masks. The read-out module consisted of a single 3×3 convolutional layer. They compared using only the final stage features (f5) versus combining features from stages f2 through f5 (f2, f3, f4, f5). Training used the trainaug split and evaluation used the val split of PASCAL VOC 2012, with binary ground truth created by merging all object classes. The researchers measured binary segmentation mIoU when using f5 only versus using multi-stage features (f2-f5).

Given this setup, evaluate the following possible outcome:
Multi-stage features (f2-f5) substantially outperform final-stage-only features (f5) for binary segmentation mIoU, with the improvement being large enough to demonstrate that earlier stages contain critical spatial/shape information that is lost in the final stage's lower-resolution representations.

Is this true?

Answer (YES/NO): YES